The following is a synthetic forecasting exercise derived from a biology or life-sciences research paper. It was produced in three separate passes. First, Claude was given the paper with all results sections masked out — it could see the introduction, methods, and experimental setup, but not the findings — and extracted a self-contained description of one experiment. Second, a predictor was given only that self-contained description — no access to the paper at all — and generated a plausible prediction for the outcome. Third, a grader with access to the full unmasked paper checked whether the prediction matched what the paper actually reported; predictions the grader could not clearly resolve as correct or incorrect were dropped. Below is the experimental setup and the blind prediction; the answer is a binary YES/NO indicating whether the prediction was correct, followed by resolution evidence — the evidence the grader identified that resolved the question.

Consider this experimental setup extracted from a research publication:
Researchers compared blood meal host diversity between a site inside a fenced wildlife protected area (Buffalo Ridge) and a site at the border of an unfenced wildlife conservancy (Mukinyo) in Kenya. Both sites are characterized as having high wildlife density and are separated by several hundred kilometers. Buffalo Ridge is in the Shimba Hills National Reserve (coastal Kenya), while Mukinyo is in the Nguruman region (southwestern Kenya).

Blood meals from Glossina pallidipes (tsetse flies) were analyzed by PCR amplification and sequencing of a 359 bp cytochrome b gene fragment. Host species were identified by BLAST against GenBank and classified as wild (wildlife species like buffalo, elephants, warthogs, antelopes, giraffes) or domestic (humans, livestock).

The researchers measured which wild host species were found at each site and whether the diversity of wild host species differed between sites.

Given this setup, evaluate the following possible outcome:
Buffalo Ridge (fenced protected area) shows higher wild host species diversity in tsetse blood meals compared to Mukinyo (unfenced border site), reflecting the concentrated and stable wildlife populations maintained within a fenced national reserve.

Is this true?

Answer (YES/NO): NO